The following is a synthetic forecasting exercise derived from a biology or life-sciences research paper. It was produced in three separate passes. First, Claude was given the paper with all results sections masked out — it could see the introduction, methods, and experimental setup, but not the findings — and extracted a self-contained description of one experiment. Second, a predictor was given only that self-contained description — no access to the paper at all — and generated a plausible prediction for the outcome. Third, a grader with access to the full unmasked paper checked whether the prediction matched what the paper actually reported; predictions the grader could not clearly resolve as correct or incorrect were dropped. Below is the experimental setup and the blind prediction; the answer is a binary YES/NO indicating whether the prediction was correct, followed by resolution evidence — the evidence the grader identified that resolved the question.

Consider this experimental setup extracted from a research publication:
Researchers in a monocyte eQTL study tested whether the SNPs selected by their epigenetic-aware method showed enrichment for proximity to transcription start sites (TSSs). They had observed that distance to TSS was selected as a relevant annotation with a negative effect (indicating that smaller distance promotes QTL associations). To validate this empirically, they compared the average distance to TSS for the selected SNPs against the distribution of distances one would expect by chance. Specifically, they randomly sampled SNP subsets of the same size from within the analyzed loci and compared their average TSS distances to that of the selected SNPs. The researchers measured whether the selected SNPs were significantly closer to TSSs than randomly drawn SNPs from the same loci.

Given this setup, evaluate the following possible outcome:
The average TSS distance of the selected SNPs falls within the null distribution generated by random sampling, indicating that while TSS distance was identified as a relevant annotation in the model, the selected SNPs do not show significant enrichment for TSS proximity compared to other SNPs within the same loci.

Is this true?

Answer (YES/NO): NO